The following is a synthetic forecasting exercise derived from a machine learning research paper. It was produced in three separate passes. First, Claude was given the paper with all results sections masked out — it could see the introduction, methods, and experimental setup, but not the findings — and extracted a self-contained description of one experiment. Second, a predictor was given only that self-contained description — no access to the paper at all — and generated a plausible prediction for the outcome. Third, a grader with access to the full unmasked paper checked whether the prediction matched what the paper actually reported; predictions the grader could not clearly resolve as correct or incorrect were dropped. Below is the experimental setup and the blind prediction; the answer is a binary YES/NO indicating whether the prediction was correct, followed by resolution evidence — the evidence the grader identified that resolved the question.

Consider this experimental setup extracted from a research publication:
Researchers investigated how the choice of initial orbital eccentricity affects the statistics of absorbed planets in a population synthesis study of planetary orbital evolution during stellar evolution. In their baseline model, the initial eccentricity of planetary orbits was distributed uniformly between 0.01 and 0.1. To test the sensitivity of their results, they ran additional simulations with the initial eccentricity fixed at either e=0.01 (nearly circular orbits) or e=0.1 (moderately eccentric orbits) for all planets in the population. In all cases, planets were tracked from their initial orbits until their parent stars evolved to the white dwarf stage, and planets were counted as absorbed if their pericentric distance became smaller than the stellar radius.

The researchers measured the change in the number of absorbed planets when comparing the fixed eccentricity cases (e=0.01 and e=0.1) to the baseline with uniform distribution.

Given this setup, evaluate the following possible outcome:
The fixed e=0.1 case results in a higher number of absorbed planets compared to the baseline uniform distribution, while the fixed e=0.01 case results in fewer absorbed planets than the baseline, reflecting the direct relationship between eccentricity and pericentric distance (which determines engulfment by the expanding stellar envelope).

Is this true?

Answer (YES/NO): NO